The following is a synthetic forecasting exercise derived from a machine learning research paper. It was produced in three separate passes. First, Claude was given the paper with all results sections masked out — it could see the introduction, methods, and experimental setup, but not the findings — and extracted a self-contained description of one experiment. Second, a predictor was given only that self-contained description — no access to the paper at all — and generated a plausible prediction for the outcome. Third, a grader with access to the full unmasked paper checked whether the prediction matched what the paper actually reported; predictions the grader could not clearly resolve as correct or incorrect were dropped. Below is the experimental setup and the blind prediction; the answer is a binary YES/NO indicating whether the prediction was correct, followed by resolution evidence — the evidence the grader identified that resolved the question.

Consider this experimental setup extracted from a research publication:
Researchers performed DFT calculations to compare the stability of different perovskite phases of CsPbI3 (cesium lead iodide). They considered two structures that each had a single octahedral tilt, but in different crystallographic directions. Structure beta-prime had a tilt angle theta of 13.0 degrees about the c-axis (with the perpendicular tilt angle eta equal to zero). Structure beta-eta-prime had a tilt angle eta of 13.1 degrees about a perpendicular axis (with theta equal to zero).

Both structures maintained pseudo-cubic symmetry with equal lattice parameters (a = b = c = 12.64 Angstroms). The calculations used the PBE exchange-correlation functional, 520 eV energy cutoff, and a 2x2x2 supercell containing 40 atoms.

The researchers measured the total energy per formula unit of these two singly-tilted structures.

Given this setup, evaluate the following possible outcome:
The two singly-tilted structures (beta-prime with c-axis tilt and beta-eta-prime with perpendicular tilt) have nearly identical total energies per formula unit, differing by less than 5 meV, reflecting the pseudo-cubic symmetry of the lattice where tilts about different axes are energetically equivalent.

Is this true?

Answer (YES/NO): NO